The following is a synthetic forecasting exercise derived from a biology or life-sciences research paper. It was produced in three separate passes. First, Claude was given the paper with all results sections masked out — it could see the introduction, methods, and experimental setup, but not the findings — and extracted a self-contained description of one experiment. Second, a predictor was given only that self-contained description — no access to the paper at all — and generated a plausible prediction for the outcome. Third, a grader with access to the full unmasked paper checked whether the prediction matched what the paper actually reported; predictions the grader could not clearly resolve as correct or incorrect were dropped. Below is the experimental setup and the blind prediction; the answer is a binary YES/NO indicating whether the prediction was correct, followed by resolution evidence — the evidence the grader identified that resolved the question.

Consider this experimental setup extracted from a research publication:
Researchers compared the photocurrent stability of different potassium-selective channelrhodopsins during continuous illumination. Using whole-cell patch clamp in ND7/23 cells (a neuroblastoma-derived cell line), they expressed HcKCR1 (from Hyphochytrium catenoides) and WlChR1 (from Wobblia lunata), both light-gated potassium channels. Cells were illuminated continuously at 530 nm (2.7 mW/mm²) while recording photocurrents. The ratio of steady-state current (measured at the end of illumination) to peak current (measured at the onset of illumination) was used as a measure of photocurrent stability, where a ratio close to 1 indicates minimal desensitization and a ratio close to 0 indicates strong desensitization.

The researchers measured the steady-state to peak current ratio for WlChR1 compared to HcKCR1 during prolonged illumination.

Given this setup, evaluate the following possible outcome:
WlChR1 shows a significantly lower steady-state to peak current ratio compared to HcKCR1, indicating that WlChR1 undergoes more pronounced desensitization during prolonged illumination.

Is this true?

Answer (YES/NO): NO